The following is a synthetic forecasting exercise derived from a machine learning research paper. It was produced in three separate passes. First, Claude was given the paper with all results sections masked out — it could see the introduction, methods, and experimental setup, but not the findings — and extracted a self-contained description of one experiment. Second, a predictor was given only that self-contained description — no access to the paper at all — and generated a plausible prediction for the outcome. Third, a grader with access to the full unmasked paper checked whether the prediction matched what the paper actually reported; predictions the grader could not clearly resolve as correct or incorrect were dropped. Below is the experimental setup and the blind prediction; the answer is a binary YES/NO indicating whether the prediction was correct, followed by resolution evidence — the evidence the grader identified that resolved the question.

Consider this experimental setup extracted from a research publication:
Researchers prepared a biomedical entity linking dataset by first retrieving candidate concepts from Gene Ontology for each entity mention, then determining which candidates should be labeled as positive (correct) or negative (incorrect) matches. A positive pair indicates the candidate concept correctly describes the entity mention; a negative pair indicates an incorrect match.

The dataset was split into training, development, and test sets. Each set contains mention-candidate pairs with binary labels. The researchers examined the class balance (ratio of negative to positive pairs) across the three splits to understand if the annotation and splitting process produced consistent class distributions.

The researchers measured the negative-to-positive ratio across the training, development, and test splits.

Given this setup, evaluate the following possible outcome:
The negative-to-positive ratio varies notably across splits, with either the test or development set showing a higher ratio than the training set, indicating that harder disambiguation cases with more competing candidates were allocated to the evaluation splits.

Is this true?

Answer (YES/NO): NO